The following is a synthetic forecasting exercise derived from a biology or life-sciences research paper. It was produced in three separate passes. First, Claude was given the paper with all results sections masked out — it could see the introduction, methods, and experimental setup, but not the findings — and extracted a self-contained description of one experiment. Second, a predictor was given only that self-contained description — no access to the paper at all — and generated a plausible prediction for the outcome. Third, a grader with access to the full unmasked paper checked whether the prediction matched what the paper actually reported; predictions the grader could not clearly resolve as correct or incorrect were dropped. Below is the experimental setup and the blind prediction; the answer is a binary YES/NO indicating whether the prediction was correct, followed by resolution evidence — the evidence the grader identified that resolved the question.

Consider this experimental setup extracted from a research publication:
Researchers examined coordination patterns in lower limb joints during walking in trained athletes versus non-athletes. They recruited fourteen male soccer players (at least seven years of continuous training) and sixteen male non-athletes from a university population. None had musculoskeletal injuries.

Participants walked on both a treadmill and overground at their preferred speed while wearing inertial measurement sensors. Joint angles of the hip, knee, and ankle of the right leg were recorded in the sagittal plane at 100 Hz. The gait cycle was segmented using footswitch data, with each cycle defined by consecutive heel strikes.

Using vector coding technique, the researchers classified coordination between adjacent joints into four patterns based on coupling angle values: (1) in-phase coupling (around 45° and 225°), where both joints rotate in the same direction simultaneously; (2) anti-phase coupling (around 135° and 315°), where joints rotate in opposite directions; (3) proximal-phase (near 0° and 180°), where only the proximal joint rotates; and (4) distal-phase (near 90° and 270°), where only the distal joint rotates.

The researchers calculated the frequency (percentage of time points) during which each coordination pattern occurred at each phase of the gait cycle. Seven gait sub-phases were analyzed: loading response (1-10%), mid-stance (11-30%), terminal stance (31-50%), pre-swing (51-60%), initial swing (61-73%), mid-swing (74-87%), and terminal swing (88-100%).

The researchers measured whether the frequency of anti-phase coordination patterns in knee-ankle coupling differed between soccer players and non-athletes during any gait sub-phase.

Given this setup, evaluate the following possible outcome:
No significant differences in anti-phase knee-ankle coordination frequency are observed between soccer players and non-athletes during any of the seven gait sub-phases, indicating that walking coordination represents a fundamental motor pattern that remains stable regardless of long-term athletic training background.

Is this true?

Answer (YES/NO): YES